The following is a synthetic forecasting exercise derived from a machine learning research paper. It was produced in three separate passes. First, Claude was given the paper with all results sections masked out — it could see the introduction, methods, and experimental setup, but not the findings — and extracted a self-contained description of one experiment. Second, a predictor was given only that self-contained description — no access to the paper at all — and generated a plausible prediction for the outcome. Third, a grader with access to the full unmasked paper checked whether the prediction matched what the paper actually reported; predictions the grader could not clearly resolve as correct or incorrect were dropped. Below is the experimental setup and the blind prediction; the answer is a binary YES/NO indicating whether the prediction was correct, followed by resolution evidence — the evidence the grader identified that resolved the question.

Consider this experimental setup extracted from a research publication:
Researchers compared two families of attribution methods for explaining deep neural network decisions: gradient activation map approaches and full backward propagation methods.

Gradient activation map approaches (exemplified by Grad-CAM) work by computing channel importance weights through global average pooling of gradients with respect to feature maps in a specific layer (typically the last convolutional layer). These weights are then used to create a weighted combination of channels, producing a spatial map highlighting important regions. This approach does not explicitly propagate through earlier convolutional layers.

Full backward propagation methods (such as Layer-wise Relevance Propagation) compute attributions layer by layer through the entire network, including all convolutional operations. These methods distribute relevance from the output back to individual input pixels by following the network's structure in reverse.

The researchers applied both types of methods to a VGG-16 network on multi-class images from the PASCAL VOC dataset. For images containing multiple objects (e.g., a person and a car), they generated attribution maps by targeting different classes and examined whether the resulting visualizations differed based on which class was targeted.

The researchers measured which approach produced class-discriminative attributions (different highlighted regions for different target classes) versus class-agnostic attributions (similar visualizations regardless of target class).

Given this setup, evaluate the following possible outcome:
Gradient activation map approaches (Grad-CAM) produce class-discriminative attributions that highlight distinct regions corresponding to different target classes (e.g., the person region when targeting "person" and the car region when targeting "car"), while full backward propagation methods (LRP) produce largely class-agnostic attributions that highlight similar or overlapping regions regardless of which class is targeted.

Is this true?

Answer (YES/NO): YES